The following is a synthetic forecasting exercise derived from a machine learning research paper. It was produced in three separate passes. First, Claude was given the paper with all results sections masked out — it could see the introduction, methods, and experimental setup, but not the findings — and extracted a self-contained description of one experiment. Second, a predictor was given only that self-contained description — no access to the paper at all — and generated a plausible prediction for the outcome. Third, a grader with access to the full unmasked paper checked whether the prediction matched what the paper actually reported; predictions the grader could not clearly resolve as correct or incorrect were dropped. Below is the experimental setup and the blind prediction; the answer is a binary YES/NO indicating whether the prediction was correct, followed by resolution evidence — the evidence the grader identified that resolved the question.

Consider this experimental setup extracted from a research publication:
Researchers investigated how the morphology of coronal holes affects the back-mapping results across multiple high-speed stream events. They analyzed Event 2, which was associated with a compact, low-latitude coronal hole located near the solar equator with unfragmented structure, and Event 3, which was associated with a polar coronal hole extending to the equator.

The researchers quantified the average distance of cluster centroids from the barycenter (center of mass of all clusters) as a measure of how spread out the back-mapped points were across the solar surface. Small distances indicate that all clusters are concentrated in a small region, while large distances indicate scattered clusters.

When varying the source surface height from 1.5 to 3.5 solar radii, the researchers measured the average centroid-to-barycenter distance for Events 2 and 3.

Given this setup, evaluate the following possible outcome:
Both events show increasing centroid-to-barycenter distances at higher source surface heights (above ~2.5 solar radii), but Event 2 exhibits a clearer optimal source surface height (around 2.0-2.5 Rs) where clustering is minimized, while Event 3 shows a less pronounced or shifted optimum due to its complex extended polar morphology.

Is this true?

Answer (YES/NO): NO